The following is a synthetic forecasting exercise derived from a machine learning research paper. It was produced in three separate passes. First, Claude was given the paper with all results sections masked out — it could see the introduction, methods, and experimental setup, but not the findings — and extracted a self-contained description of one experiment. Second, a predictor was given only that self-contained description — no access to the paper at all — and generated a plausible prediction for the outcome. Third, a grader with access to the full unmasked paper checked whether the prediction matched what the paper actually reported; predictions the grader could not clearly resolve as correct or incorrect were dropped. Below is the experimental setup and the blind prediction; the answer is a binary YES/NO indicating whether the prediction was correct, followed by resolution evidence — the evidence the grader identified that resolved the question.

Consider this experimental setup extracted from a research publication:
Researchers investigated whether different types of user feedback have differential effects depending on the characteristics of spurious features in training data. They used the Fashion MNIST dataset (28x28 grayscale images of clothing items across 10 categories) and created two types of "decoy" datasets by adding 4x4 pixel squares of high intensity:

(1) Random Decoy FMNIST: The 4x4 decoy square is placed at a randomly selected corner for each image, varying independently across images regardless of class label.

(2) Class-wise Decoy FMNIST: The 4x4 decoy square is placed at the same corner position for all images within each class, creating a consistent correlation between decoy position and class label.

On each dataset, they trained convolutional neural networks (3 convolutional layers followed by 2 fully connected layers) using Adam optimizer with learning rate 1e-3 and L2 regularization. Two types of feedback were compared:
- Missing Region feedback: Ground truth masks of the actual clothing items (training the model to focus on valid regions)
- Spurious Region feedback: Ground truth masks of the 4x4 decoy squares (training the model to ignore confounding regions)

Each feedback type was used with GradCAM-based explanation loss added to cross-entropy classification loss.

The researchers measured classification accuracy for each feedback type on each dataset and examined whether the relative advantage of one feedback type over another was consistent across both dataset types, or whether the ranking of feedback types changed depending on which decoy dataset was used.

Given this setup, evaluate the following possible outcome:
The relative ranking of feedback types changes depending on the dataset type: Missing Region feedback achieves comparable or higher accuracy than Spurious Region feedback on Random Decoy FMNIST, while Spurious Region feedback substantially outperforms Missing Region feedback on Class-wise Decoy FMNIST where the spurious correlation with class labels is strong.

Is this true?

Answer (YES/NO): NO